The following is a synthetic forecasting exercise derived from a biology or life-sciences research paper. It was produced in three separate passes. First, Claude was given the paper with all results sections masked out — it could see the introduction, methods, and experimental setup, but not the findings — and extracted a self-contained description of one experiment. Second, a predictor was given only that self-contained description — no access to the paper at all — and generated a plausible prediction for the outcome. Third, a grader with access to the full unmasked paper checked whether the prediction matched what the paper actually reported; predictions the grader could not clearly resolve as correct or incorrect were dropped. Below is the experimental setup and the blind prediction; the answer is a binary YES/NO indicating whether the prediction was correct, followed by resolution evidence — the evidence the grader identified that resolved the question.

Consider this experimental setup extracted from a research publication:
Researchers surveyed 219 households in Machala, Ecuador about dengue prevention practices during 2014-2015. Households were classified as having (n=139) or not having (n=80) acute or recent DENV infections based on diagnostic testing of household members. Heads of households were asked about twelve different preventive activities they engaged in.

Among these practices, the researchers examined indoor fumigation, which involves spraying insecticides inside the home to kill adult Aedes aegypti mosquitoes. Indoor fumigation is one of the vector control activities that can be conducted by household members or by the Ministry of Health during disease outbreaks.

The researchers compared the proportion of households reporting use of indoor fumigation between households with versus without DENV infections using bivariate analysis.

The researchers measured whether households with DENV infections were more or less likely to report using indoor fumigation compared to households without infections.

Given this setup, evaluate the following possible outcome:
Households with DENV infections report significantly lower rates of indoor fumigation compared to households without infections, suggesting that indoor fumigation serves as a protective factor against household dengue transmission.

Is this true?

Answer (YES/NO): YES